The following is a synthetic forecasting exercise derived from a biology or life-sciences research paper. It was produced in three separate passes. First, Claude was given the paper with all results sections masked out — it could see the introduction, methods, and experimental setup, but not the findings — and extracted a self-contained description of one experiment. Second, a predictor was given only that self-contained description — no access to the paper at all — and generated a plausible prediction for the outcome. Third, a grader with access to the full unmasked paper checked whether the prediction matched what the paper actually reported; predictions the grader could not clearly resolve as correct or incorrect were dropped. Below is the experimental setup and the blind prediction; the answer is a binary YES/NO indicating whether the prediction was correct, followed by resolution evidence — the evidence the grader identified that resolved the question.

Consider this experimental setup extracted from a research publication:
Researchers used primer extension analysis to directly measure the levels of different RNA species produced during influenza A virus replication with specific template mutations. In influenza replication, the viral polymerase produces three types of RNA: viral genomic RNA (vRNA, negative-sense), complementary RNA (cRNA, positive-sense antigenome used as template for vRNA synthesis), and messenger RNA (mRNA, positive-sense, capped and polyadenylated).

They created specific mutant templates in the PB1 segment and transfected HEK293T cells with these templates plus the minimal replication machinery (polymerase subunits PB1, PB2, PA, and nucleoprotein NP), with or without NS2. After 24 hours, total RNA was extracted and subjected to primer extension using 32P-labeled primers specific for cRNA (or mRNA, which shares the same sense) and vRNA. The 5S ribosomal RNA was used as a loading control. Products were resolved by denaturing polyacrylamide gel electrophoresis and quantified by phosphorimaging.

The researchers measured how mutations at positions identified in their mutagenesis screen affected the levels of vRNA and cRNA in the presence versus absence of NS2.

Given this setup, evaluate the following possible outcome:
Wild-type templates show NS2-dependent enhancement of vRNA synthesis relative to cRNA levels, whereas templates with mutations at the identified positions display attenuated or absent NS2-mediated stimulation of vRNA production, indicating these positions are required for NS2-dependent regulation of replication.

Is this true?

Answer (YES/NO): NO